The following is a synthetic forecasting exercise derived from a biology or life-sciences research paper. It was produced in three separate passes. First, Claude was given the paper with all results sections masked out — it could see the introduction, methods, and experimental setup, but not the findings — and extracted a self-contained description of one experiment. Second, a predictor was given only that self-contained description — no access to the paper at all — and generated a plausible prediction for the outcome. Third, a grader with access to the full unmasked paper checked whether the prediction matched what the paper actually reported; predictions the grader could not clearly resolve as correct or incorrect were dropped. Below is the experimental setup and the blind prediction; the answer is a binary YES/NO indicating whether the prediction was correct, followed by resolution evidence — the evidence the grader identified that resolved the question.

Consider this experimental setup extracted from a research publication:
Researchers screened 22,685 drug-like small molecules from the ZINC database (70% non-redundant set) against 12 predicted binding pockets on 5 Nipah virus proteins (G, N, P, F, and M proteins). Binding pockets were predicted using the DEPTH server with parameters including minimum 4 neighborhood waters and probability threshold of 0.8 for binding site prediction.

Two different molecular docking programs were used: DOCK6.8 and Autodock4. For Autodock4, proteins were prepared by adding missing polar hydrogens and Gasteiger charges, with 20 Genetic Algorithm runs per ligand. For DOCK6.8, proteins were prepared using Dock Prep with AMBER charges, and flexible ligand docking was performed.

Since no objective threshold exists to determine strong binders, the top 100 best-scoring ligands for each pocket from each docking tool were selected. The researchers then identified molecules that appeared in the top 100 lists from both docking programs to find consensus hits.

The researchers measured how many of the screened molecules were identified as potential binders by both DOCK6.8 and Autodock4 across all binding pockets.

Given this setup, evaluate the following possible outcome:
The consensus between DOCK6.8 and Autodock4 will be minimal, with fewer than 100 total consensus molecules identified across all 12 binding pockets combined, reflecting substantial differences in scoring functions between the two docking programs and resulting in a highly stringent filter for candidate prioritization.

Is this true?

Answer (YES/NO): YES